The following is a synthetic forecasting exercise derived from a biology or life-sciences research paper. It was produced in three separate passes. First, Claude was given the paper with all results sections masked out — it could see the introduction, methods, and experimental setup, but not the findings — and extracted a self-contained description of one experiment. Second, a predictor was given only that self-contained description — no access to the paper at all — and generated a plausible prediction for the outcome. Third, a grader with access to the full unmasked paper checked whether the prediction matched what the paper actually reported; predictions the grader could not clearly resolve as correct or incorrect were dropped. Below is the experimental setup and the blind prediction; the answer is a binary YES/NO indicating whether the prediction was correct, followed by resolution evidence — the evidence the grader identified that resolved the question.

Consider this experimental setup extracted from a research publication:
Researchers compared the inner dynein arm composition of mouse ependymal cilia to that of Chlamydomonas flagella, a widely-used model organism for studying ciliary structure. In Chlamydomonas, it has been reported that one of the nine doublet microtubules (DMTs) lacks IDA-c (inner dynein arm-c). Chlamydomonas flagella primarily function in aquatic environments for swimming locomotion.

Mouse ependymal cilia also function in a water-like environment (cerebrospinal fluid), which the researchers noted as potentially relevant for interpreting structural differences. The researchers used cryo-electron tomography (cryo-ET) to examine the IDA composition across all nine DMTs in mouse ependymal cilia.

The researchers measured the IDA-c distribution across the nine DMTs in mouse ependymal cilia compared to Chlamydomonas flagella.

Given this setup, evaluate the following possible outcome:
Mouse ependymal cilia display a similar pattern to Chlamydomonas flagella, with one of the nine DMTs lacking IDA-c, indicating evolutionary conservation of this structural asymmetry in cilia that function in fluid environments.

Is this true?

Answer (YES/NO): NO